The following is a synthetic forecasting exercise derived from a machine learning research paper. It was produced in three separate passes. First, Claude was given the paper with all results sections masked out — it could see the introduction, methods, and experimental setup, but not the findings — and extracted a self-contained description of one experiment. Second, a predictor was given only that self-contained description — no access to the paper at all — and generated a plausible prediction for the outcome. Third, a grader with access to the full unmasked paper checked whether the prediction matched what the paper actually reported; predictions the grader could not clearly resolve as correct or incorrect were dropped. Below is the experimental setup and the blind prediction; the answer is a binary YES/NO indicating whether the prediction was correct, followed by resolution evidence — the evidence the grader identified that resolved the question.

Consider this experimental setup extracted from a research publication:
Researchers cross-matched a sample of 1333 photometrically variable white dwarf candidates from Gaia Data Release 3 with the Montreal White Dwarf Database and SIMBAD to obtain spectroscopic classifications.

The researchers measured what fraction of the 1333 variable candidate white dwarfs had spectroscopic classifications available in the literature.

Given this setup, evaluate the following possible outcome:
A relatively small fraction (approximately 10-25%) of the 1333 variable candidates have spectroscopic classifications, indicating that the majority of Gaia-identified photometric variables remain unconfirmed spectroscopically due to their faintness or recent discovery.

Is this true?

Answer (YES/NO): NO